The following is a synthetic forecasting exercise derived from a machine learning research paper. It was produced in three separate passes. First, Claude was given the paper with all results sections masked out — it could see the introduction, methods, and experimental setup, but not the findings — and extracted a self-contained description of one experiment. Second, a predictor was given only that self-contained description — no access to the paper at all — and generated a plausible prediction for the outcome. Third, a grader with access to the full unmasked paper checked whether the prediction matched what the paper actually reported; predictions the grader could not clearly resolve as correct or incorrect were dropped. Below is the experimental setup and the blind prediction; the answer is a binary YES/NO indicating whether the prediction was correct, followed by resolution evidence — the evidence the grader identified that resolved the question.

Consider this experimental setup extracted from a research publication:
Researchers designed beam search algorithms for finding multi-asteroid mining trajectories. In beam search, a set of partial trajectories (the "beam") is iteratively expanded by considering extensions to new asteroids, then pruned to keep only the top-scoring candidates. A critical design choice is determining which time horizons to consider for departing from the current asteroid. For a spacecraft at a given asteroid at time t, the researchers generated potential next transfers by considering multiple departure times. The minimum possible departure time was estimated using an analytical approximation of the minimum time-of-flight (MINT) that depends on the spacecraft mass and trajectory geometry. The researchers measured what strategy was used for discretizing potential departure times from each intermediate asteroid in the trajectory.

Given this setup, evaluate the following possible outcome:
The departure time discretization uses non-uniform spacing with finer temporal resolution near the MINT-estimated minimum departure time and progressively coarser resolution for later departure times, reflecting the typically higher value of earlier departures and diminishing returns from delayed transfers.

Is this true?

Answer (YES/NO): NO